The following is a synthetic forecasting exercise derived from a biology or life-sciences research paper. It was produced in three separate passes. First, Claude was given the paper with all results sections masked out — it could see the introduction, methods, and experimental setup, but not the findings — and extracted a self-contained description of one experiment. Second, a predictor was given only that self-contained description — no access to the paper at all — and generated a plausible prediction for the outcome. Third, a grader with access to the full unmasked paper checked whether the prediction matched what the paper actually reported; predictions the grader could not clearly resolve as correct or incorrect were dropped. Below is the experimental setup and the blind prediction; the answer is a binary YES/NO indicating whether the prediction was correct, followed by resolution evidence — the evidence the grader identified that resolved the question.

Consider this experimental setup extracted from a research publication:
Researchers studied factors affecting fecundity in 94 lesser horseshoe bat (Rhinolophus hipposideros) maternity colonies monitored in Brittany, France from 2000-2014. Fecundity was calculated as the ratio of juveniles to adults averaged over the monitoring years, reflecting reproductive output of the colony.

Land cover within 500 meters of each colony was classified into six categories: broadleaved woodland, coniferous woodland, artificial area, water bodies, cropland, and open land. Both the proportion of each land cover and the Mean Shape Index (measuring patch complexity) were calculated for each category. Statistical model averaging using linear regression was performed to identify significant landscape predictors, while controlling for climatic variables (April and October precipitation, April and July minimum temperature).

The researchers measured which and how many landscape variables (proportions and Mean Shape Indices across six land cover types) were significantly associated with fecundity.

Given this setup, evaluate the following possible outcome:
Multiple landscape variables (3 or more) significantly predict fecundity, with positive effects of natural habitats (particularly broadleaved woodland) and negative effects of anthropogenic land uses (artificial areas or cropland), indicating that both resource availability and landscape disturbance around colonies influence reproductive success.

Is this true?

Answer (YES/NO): NO